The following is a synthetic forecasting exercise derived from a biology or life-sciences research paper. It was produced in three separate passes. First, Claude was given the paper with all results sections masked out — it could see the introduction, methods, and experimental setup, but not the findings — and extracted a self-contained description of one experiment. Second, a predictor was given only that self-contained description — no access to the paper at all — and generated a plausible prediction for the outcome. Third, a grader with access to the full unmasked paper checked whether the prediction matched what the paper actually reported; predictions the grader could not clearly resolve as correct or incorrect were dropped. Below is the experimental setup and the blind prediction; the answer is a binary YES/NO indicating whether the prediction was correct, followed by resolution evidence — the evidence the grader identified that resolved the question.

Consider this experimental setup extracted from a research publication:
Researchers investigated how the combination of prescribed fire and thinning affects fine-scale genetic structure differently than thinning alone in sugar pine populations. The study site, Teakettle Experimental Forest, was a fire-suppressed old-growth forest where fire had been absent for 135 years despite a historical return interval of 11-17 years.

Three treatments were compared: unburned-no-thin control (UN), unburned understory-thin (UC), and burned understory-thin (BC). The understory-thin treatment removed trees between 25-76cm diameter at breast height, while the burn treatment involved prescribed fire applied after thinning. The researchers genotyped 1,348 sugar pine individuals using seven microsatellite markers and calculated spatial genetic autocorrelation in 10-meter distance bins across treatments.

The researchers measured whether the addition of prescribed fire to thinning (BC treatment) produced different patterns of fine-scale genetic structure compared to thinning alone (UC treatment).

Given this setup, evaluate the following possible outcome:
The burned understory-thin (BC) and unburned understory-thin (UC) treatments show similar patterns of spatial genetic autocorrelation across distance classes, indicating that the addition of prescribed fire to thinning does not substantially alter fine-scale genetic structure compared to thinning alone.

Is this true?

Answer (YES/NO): NO